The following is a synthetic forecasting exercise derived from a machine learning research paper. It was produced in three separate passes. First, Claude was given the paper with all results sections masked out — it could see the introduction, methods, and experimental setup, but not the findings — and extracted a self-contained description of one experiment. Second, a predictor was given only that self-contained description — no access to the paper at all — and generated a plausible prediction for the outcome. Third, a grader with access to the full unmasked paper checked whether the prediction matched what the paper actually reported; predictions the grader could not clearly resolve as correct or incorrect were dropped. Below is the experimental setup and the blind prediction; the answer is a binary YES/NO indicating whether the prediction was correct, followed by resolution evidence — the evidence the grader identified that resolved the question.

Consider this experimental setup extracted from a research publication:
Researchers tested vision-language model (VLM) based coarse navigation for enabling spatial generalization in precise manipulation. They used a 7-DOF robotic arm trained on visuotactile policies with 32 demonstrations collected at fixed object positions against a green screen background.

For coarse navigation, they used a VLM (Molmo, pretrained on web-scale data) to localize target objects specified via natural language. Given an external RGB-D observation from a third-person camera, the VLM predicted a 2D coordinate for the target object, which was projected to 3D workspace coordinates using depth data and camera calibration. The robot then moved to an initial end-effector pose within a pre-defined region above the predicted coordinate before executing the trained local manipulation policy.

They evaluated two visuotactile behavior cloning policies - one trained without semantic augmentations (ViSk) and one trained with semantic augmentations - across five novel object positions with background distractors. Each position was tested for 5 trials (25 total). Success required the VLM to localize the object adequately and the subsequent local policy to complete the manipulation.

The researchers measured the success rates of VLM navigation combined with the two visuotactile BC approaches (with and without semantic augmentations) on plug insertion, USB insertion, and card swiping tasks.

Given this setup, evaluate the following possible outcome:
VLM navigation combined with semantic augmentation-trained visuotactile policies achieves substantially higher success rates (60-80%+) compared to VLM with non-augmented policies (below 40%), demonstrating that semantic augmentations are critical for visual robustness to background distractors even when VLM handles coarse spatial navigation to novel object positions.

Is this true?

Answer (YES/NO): NO